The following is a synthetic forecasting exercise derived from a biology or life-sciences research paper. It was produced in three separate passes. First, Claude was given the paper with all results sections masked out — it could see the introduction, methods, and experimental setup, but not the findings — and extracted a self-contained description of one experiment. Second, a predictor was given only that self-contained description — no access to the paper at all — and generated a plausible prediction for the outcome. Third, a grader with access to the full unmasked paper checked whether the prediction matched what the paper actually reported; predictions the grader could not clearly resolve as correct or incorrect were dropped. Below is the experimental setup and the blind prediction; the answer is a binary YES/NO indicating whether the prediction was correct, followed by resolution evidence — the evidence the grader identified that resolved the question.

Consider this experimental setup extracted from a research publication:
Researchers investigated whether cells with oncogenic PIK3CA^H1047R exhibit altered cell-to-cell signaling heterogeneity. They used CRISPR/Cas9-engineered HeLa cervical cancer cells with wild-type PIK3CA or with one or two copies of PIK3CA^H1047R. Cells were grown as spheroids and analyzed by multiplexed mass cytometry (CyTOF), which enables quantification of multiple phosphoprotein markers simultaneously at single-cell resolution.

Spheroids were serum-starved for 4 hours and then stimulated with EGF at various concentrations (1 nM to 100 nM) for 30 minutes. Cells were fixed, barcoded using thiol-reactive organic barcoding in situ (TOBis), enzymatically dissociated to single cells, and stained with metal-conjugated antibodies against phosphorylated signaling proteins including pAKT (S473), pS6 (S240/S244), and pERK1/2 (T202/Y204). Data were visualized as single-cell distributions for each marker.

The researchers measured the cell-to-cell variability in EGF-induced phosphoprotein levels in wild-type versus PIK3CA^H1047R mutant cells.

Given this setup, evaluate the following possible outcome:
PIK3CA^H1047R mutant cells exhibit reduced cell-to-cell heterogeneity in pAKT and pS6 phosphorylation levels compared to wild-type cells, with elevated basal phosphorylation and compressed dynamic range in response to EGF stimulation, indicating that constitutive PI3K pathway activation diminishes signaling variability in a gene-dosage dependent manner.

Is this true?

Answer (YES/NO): NO